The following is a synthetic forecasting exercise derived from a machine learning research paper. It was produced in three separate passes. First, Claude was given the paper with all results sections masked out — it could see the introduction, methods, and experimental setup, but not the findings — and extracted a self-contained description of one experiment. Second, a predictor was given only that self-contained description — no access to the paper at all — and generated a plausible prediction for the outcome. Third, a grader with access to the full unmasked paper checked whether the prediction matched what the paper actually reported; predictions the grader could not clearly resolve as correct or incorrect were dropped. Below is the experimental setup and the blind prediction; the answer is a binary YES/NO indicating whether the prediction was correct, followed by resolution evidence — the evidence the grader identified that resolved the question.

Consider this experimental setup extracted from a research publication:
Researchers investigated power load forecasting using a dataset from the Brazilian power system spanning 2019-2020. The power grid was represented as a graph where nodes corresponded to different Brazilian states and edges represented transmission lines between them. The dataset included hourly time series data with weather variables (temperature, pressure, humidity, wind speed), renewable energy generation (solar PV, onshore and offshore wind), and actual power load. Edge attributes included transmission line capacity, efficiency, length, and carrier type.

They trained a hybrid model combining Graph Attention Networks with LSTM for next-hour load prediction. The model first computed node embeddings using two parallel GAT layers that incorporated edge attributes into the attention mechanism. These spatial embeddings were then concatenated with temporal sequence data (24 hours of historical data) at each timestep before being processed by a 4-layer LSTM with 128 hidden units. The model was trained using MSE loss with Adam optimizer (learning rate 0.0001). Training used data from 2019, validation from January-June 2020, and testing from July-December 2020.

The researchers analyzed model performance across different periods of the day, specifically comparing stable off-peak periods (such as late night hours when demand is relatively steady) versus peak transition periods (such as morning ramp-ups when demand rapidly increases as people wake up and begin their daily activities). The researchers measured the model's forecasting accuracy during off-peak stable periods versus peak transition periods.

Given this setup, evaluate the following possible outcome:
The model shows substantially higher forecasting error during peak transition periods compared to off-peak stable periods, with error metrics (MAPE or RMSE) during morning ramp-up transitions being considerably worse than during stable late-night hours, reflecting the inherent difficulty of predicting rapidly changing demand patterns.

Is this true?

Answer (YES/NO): NO